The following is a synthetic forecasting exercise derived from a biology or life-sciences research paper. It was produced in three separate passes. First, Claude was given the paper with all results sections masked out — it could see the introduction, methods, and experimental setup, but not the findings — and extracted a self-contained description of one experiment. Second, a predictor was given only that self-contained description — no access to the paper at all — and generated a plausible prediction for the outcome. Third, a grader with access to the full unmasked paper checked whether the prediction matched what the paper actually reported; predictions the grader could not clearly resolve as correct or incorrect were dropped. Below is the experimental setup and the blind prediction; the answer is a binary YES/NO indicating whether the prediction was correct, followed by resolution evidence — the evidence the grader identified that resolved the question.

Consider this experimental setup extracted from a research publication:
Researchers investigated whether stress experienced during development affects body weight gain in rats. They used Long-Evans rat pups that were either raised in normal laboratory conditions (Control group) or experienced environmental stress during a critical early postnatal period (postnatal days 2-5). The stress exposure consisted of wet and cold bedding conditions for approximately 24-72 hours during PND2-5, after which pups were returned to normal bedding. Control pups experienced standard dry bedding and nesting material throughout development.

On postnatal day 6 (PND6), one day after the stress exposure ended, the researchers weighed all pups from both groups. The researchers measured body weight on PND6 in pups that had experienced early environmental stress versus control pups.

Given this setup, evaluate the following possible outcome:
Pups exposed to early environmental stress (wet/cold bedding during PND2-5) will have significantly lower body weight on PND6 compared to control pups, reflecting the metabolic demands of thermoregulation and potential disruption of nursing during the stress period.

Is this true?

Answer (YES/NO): YES